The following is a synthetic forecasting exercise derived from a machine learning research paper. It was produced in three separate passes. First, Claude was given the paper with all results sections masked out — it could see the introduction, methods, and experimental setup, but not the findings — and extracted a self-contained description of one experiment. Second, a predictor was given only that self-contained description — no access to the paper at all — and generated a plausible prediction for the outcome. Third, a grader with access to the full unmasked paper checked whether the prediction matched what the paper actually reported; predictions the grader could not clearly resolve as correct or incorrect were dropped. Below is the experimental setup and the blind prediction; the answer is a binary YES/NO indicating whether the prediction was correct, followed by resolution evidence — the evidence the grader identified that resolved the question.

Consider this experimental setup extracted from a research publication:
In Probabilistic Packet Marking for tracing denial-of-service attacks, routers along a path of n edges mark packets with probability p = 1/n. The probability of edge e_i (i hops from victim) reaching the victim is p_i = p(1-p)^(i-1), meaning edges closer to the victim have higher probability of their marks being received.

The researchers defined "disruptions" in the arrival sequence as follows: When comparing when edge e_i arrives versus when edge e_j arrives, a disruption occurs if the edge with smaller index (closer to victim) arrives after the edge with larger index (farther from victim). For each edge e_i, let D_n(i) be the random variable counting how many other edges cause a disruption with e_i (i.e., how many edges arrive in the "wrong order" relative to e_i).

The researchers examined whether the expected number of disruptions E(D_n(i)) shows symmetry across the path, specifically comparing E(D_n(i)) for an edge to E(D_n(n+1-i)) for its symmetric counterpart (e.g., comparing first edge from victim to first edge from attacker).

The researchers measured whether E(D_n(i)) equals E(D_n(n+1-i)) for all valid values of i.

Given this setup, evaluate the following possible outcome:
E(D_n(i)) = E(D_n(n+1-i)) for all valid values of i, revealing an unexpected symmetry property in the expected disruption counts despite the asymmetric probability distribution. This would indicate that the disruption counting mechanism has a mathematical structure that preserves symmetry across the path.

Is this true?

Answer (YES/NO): YES